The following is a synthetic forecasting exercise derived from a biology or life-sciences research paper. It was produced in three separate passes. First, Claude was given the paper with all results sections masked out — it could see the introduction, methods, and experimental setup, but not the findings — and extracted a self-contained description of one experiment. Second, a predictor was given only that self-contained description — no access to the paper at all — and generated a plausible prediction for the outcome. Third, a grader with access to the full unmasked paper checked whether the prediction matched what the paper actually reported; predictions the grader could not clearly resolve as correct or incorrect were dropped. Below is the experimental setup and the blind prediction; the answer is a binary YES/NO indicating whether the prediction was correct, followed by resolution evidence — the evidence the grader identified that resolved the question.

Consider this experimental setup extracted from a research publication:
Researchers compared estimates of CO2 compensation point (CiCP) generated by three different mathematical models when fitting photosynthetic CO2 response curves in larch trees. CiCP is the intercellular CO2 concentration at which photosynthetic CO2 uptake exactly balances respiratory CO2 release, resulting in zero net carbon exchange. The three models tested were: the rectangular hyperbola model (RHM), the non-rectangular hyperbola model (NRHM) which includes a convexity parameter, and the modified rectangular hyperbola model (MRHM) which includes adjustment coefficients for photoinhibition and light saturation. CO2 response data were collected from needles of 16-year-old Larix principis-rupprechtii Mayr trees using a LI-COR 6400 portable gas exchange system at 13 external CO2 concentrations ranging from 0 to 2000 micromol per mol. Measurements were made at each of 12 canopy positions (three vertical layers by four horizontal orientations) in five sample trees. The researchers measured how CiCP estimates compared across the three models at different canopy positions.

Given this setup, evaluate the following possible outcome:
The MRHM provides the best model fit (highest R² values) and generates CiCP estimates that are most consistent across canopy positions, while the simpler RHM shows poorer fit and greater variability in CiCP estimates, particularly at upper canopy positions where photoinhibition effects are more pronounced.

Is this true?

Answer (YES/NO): NO